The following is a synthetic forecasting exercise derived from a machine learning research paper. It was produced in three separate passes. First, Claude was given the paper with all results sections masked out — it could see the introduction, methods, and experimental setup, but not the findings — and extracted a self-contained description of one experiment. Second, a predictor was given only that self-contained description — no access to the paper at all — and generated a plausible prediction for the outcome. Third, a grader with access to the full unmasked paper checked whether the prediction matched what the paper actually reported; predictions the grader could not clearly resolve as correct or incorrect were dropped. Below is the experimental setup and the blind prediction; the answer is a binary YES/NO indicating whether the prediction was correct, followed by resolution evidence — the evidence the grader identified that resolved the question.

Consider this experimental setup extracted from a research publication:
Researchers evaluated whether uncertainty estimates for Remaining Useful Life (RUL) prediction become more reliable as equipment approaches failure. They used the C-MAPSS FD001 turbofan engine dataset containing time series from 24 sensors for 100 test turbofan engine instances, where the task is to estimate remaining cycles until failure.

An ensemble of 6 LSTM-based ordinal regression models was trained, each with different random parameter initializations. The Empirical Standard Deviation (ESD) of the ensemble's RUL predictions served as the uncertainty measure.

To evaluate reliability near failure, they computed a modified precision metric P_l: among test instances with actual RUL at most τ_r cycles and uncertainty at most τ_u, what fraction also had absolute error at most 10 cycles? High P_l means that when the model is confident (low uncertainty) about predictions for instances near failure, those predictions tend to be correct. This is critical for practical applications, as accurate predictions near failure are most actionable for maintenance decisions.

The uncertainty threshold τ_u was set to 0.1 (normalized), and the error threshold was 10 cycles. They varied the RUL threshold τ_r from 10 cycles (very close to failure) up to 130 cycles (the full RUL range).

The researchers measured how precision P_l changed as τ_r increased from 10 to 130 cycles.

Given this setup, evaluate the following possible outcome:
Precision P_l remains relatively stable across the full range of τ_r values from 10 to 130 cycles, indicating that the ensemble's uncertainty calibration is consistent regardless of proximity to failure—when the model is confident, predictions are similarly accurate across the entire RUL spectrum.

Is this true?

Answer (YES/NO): NO